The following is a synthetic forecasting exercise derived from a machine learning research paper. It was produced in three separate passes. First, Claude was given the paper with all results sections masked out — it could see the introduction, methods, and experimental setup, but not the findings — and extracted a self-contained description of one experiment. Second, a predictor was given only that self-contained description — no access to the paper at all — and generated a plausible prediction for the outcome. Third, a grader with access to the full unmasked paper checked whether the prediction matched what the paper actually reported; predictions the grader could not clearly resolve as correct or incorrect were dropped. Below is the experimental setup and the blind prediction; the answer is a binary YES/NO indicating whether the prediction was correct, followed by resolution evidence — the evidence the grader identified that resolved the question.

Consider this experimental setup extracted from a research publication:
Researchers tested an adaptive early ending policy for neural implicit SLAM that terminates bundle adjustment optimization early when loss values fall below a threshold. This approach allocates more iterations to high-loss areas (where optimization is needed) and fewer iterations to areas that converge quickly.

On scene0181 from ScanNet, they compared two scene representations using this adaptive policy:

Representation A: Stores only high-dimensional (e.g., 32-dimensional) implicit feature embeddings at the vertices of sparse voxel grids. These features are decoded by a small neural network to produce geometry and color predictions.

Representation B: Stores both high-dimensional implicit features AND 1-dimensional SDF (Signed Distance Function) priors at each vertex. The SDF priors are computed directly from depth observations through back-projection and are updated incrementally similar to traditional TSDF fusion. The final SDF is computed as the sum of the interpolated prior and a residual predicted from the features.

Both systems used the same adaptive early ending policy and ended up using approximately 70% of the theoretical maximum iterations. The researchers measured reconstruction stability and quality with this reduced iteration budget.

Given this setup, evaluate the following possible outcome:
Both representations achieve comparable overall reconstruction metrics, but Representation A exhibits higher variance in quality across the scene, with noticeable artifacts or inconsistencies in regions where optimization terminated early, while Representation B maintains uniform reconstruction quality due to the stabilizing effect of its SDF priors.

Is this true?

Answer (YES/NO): NO